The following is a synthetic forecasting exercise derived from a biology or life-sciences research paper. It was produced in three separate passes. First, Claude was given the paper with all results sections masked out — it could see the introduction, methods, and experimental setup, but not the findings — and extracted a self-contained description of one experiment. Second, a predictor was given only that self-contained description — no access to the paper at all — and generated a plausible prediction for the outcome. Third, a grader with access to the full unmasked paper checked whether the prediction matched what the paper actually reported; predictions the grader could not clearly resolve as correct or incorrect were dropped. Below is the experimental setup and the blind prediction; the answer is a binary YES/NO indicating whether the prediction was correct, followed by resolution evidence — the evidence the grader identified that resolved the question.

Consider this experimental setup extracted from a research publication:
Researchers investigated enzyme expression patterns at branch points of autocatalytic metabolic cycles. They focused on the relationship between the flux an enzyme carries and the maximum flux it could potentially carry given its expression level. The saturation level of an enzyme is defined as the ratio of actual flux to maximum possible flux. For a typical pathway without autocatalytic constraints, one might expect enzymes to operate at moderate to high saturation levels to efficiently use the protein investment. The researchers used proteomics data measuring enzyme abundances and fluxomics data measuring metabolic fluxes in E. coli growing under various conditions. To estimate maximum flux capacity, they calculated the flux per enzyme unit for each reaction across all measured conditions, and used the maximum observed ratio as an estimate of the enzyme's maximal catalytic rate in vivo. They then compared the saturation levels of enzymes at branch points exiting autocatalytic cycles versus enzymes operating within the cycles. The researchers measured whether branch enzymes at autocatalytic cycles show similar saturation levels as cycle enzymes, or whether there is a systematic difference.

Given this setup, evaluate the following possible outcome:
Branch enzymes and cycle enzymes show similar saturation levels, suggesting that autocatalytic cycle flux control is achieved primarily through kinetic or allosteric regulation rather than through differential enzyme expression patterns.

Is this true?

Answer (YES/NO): NO